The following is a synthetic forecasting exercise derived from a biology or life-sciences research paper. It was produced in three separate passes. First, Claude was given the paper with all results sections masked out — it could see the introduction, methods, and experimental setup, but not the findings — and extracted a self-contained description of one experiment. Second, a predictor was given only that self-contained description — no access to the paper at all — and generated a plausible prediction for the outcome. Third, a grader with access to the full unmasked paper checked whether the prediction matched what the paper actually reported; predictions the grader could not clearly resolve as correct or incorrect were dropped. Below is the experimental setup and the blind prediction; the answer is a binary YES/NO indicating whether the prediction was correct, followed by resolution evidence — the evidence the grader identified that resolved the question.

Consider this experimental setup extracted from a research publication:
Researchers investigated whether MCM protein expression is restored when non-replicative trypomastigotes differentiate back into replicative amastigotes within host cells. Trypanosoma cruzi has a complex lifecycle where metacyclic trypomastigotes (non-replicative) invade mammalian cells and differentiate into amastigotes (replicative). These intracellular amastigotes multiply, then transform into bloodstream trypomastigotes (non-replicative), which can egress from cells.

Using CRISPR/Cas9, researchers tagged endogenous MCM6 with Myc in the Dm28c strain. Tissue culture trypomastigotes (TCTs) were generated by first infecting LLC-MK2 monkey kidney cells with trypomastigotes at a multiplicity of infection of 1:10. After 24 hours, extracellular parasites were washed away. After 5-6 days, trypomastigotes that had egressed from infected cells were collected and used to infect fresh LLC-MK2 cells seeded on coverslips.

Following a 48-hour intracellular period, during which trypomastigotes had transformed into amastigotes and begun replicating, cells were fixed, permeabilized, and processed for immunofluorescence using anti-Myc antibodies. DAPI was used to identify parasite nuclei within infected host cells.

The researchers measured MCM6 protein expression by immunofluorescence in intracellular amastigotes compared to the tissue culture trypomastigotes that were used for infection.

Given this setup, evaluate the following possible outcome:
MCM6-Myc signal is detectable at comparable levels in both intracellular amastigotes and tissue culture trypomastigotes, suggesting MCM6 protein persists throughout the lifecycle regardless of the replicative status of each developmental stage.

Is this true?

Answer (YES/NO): NO